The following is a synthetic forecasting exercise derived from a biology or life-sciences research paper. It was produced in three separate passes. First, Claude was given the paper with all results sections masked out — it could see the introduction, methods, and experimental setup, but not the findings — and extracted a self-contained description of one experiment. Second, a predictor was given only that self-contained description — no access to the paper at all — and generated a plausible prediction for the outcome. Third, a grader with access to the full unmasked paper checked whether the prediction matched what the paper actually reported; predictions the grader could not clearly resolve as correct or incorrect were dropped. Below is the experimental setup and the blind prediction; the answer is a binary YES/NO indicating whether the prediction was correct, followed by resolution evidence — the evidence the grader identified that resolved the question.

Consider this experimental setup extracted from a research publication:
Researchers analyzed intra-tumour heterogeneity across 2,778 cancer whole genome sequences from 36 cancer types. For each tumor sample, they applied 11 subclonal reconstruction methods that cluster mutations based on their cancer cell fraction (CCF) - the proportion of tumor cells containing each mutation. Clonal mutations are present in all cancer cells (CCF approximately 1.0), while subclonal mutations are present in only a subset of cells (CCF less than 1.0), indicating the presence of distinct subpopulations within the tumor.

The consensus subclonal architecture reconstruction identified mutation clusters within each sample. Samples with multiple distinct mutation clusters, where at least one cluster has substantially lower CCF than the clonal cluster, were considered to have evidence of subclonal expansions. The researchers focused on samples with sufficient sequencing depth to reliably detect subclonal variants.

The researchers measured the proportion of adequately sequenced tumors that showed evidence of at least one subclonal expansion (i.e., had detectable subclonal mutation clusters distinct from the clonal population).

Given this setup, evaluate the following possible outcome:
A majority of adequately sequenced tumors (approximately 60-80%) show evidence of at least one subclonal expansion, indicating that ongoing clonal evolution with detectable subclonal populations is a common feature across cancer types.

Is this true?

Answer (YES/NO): NO